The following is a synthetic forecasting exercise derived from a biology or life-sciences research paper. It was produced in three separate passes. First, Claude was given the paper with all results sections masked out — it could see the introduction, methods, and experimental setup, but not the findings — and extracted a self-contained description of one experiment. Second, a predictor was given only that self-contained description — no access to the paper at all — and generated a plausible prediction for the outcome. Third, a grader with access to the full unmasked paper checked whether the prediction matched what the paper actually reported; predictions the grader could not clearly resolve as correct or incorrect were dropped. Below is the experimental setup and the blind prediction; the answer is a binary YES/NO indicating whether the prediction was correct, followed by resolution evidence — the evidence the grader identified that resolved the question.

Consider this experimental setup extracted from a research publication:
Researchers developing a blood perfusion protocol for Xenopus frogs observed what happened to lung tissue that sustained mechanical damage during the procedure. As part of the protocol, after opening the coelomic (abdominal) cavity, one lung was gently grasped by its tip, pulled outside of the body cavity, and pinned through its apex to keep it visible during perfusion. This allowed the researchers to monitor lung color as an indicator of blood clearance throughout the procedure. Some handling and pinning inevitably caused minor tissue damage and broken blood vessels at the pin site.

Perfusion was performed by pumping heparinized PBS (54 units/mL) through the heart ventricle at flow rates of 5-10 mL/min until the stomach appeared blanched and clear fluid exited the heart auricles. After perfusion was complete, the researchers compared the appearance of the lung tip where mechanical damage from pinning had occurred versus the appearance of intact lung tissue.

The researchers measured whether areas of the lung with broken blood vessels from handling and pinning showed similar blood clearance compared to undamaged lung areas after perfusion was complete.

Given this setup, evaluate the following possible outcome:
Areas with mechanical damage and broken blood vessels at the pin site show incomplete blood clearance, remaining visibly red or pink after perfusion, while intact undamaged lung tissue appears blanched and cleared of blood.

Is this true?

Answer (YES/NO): YES